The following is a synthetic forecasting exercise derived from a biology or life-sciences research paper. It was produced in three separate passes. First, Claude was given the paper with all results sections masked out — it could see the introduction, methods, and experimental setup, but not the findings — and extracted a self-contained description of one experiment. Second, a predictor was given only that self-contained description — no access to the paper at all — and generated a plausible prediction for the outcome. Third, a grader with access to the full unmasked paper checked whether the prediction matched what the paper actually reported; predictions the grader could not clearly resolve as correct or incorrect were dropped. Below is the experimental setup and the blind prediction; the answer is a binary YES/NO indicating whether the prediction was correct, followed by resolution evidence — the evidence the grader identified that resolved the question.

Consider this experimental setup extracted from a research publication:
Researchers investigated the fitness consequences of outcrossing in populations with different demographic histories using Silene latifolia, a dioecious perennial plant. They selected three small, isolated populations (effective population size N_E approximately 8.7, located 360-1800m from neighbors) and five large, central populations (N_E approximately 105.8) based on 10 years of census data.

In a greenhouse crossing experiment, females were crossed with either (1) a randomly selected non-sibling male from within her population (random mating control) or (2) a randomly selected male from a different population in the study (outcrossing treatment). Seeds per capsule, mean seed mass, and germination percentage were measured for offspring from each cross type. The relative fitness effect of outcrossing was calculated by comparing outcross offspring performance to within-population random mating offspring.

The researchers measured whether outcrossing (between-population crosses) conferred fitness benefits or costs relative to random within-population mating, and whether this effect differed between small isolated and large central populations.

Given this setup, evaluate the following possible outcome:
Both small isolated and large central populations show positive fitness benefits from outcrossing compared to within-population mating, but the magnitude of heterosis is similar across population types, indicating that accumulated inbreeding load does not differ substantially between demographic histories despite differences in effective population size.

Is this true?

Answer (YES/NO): NO